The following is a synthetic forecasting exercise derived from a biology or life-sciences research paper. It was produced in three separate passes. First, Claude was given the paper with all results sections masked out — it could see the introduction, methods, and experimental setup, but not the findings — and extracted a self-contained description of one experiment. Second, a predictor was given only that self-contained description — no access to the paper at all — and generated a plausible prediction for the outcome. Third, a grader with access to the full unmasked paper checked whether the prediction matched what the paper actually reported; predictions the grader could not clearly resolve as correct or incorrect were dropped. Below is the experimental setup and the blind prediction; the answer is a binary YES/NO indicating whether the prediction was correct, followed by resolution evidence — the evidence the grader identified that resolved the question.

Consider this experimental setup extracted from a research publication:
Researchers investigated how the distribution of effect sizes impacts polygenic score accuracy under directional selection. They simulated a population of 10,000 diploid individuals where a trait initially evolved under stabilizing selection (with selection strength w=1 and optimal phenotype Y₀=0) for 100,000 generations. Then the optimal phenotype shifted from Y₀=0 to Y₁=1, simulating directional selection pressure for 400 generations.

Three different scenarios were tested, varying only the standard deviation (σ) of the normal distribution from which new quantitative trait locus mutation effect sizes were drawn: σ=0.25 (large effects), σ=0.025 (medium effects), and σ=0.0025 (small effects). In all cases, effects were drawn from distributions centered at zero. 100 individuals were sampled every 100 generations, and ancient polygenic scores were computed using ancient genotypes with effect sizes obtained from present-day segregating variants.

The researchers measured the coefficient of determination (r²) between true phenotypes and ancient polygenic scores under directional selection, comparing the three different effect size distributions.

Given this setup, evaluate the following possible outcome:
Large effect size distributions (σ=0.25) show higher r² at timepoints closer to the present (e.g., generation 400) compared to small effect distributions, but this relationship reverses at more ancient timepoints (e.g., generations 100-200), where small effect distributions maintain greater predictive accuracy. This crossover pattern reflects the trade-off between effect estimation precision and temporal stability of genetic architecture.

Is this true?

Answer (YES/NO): NO